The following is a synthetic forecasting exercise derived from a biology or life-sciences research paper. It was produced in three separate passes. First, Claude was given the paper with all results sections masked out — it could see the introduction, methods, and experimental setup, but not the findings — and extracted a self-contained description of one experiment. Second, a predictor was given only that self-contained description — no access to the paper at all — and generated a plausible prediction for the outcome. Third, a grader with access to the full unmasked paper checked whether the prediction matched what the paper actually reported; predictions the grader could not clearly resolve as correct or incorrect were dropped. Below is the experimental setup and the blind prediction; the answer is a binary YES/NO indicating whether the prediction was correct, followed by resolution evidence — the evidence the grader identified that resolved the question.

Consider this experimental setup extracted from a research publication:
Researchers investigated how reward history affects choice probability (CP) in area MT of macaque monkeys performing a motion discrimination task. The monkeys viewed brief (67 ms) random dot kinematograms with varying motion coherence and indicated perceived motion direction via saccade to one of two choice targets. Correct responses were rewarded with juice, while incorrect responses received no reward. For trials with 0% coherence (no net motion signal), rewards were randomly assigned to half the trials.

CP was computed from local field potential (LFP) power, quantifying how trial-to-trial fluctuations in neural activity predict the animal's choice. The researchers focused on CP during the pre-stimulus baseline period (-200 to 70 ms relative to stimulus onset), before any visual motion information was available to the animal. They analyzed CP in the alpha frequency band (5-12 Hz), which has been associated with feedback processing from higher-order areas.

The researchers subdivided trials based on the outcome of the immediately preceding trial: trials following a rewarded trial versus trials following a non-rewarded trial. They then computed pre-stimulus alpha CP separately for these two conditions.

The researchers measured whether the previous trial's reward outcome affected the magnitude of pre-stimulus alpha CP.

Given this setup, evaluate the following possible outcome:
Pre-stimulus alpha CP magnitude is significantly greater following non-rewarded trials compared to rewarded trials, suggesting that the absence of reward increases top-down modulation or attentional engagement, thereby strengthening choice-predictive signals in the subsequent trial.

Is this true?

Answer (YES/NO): YES